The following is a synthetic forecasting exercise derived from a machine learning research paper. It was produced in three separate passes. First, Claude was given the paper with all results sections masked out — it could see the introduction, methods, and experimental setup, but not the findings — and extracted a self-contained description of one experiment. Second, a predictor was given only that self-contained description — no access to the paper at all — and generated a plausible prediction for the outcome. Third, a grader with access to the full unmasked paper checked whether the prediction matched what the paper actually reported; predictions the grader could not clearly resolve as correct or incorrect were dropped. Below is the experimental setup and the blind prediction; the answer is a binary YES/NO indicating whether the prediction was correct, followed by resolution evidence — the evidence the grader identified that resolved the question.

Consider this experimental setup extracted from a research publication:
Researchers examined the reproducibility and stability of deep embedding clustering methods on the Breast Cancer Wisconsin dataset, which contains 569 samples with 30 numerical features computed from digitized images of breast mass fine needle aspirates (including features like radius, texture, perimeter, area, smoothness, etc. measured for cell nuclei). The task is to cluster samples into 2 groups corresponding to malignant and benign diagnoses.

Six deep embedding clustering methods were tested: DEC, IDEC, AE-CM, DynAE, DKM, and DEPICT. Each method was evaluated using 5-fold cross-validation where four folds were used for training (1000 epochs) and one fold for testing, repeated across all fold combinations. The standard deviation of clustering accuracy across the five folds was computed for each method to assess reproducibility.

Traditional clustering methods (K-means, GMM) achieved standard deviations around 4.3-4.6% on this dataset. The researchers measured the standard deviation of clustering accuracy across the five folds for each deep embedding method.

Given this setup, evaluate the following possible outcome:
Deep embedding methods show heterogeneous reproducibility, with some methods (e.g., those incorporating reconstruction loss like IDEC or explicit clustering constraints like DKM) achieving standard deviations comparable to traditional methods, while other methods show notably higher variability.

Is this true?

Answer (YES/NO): NO